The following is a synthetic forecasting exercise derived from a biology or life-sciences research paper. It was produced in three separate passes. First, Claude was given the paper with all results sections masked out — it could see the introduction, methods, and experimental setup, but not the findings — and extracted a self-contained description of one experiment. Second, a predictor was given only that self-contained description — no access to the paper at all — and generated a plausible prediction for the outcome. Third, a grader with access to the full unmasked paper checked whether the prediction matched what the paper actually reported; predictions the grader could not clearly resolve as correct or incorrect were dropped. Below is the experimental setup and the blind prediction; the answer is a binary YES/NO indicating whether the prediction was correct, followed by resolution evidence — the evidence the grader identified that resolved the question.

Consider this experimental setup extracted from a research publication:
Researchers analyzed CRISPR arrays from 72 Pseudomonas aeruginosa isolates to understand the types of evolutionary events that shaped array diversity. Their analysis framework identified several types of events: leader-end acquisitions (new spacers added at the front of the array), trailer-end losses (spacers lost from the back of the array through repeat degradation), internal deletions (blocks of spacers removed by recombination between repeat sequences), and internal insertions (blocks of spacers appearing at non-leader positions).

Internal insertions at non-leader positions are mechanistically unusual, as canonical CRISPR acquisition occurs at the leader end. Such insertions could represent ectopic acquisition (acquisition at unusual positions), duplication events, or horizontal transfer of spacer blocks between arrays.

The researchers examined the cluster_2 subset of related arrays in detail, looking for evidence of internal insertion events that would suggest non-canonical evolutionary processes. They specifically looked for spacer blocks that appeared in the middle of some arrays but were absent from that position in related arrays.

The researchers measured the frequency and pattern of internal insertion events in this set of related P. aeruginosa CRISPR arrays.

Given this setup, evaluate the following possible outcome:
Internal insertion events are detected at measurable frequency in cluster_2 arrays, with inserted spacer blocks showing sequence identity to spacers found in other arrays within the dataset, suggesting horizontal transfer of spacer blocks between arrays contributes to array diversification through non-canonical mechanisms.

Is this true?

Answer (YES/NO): NO